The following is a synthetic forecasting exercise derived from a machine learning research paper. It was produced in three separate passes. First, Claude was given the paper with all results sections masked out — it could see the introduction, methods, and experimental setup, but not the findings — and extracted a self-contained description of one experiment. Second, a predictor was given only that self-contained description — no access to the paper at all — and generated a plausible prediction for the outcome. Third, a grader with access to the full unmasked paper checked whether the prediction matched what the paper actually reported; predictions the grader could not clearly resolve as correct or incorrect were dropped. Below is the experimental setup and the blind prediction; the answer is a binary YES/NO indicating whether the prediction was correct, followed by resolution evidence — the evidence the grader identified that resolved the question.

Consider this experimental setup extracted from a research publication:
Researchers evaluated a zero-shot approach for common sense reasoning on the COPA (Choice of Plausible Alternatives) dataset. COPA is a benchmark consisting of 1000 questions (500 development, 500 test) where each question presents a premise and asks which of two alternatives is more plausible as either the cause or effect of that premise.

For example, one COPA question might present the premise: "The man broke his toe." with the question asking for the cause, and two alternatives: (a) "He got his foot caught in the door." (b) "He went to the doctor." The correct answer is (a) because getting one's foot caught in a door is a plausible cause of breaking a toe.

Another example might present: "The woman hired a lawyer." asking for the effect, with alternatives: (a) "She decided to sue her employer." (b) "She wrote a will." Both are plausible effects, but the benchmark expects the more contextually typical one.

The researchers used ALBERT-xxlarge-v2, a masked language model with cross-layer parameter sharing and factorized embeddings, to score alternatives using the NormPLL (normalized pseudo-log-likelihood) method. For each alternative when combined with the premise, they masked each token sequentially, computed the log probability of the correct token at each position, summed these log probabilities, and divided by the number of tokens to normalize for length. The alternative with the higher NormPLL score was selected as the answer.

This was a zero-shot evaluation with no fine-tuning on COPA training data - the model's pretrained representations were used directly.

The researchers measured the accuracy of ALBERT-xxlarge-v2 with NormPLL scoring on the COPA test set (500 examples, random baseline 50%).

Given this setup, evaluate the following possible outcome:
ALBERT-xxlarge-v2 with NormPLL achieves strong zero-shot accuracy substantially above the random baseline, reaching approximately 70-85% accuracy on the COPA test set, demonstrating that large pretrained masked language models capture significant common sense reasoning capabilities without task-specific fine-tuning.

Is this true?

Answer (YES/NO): YES